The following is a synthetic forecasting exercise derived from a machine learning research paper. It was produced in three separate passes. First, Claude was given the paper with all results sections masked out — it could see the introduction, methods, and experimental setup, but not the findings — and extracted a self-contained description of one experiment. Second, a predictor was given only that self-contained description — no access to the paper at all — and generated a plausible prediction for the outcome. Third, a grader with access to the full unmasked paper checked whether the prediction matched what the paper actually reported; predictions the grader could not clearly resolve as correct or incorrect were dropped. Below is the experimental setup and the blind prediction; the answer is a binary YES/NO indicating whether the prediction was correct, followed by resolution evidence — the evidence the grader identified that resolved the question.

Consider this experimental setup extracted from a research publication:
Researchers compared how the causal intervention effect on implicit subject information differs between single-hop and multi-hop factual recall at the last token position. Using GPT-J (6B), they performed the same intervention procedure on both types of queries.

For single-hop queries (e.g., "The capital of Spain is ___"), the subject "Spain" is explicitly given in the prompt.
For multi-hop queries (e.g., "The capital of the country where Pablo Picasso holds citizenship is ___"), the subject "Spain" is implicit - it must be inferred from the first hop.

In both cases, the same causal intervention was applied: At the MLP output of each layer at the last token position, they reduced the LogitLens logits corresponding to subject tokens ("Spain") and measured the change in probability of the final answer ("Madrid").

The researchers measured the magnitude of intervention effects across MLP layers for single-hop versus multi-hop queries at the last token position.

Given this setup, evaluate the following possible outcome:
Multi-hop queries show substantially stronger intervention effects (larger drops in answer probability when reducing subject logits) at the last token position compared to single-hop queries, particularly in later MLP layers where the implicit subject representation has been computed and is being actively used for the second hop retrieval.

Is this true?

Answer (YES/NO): YES